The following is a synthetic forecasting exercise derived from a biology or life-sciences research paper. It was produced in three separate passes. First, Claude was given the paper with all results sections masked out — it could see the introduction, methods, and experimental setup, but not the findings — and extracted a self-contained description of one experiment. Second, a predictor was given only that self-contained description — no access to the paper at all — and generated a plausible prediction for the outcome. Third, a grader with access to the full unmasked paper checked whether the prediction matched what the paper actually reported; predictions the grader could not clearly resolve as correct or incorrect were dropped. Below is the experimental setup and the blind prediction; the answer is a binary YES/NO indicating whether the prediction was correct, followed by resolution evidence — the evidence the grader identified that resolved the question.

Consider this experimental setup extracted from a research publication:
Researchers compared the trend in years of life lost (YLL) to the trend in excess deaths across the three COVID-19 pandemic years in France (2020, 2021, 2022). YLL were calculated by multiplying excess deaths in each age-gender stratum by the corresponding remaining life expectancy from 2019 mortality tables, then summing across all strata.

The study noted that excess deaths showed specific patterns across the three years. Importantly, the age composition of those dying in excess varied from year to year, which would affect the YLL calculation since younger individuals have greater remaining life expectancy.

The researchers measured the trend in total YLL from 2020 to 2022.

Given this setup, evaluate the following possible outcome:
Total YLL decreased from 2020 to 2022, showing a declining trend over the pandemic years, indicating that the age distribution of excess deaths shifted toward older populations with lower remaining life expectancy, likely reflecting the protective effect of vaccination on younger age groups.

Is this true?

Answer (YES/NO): NO